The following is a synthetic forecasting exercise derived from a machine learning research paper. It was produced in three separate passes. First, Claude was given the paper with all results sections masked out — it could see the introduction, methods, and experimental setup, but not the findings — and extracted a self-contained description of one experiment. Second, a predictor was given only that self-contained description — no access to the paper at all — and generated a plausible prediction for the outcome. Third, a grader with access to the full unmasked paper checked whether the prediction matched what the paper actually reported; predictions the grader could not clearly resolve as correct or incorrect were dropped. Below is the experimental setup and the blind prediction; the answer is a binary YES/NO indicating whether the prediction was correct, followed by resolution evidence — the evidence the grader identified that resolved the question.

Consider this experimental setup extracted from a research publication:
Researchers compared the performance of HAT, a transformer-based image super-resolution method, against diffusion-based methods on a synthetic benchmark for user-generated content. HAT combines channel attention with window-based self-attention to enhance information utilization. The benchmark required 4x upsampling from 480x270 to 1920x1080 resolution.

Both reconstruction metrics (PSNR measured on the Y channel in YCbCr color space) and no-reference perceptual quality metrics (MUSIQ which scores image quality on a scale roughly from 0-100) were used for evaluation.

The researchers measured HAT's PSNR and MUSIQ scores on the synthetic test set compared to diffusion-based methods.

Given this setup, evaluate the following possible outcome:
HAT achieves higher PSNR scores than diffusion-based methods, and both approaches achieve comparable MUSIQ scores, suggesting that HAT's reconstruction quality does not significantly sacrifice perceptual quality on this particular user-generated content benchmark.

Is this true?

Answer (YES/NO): NO